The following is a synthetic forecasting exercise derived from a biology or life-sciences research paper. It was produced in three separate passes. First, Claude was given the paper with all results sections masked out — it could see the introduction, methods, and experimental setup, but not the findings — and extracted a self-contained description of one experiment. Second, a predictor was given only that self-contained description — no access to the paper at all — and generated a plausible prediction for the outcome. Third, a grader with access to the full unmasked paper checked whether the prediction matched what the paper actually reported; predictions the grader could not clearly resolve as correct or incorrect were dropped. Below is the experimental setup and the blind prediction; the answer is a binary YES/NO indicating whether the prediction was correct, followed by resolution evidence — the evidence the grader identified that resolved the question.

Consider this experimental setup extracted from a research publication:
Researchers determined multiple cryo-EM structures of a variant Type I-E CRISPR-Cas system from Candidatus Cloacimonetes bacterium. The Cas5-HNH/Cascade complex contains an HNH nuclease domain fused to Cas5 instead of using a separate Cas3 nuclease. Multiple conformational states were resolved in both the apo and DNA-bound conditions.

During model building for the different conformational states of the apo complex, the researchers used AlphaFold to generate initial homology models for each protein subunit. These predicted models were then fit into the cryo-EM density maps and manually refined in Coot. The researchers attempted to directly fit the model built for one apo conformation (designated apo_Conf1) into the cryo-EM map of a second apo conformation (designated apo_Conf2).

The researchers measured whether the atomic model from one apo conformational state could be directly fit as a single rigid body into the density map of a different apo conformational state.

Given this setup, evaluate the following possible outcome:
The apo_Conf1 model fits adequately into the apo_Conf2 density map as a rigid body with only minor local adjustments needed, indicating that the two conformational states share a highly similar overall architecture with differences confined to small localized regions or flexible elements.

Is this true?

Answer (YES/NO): NO